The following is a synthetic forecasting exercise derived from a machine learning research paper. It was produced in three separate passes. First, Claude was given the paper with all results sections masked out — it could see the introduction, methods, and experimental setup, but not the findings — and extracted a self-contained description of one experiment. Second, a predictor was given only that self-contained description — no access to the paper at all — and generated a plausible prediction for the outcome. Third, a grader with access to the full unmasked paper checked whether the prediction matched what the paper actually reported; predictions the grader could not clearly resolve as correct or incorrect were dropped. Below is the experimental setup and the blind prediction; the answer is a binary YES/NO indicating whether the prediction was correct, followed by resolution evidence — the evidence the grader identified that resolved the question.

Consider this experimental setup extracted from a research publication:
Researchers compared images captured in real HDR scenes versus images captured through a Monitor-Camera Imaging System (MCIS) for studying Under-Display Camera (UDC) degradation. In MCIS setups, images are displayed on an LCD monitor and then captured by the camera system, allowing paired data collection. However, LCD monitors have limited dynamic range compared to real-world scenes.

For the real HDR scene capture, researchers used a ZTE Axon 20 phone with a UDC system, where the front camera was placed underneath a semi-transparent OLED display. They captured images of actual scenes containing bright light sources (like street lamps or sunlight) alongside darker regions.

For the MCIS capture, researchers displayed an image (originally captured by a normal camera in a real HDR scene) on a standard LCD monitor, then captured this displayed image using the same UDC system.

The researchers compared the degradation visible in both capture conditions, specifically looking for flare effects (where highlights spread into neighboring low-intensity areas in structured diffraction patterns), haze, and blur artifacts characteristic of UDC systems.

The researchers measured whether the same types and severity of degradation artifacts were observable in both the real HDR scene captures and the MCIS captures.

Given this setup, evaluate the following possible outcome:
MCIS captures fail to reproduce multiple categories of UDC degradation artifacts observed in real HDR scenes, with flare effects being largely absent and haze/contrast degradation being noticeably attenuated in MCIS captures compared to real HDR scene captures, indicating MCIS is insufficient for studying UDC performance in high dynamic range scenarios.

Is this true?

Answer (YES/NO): YES